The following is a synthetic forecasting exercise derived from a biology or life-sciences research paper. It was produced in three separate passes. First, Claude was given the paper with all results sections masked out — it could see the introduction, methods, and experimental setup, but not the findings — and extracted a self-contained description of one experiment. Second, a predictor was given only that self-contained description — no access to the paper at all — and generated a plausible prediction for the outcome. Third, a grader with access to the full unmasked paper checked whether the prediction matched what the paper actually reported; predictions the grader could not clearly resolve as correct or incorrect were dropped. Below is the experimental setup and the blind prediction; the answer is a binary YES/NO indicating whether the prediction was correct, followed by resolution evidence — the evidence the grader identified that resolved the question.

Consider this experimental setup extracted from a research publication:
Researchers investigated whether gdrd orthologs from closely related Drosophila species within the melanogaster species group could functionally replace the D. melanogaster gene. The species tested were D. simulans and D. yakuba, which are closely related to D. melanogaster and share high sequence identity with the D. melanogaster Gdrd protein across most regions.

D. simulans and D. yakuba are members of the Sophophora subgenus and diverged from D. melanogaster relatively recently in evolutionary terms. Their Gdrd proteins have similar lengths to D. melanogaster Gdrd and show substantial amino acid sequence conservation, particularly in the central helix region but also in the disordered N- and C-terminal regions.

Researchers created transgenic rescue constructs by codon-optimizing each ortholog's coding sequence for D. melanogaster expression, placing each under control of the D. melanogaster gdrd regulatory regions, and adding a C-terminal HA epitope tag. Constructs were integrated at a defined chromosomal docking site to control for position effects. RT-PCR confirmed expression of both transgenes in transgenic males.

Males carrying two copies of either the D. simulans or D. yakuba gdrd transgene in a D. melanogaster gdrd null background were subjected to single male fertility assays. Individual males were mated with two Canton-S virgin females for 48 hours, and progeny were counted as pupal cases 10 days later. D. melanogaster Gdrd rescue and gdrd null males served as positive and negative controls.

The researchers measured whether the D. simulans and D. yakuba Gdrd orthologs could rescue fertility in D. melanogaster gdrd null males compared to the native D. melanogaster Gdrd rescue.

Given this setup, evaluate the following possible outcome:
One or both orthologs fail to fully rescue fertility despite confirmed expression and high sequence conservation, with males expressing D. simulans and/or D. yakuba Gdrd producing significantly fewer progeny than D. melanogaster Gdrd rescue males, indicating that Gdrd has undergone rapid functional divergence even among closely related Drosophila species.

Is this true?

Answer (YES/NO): YES